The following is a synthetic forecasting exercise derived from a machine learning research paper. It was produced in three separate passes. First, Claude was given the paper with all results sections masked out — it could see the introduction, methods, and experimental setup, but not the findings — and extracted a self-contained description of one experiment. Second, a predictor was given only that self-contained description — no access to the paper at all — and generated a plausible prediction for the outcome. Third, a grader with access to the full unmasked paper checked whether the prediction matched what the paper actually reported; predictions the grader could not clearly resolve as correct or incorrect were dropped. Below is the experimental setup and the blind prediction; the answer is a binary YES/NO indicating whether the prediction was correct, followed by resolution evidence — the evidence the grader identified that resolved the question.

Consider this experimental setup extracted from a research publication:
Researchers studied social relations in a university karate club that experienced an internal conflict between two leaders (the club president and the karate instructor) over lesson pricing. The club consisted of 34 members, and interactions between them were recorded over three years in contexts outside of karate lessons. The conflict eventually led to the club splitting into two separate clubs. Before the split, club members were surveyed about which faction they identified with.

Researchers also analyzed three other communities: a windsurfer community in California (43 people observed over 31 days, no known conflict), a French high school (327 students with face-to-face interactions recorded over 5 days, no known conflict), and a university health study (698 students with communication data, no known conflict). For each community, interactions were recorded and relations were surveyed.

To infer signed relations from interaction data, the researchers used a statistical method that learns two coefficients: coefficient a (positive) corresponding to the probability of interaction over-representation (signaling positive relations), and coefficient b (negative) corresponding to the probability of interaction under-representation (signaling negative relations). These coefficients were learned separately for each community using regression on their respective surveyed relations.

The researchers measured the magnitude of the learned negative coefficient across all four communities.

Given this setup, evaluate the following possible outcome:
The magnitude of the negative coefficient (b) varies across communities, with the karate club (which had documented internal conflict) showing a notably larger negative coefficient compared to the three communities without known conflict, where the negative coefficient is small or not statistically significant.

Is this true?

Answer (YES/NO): YES